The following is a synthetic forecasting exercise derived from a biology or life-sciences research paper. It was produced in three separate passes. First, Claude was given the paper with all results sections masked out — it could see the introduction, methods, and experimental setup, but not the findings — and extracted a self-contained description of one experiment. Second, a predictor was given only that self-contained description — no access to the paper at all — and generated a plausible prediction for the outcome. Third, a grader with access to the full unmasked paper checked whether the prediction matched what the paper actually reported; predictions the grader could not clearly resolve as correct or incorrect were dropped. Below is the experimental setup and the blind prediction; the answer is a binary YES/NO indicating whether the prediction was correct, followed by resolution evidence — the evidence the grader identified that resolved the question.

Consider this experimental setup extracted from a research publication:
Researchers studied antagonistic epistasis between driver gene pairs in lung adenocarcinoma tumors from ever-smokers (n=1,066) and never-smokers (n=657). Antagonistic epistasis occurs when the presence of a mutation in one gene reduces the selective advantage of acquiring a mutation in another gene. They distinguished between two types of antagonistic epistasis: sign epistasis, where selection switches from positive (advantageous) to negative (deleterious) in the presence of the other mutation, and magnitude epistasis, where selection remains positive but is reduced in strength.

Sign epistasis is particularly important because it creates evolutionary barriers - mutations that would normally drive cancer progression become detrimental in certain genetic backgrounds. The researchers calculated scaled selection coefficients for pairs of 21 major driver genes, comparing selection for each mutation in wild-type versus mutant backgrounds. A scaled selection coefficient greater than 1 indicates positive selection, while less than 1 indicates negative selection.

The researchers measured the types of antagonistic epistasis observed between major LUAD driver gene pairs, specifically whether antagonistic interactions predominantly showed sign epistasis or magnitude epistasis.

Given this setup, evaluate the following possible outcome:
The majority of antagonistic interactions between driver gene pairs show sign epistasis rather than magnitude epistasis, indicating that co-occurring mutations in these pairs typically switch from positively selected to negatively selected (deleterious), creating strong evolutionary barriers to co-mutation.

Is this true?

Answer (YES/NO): YES